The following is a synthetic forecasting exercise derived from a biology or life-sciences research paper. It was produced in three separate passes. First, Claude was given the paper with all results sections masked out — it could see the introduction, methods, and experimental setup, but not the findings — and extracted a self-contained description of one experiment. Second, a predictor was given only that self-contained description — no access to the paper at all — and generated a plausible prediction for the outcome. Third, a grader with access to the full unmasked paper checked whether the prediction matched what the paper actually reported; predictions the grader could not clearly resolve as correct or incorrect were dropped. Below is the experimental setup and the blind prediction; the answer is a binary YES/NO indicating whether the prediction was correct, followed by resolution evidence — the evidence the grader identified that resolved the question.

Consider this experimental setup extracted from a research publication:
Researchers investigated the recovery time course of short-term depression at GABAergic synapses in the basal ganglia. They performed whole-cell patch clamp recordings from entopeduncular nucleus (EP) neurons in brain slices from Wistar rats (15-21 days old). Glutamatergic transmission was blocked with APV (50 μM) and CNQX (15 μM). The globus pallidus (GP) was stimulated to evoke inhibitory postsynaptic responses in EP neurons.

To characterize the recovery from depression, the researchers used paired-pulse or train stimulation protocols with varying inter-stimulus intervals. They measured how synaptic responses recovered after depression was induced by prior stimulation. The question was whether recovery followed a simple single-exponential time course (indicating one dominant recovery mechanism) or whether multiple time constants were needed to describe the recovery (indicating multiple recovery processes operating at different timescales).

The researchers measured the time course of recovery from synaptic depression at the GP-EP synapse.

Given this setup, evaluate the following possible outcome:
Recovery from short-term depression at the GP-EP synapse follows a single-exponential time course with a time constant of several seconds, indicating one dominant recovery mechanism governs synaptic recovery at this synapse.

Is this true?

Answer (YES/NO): NO